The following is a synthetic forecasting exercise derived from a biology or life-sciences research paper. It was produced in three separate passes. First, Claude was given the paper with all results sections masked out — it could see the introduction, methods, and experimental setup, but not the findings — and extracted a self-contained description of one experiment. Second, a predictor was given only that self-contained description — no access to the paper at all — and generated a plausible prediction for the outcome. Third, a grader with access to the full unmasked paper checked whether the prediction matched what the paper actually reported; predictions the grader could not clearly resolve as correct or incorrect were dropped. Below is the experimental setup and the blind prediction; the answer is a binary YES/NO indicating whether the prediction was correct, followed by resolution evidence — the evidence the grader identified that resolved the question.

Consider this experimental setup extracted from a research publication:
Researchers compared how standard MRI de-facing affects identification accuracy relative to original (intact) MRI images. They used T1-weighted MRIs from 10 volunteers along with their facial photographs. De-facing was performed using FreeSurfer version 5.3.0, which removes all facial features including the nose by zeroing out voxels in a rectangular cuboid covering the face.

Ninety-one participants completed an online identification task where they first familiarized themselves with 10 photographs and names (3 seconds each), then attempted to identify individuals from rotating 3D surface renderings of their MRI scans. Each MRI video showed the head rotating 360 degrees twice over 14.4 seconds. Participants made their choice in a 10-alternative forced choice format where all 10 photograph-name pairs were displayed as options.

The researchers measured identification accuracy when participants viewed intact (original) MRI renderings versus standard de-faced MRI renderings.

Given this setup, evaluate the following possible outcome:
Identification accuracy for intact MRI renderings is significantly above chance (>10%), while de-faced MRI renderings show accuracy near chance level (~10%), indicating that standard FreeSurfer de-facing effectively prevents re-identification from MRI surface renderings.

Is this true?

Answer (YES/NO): NO